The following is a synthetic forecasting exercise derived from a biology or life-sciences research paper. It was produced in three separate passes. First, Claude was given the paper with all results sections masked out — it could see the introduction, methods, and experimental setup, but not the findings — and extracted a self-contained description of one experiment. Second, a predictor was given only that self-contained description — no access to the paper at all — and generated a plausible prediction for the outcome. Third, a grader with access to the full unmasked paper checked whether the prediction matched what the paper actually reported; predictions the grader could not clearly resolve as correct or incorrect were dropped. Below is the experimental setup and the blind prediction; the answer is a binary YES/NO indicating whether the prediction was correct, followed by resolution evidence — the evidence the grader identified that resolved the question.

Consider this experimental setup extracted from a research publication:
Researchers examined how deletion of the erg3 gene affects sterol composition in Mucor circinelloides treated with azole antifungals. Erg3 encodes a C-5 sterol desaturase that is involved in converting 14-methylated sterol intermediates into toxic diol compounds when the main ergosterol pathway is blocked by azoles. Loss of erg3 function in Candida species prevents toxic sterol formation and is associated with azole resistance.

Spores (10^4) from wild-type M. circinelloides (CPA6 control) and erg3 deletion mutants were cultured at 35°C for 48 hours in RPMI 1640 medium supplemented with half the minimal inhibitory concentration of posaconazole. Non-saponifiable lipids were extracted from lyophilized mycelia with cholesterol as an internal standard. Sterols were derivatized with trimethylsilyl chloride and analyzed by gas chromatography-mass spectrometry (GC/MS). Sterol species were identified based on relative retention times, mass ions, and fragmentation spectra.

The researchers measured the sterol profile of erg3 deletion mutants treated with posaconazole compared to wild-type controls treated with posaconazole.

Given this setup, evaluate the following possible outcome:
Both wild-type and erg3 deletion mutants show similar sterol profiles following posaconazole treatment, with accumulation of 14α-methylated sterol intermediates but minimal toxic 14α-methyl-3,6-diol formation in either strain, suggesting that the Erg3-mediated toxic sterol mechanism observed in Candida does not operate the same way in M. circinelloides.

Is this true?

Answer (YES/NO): YES